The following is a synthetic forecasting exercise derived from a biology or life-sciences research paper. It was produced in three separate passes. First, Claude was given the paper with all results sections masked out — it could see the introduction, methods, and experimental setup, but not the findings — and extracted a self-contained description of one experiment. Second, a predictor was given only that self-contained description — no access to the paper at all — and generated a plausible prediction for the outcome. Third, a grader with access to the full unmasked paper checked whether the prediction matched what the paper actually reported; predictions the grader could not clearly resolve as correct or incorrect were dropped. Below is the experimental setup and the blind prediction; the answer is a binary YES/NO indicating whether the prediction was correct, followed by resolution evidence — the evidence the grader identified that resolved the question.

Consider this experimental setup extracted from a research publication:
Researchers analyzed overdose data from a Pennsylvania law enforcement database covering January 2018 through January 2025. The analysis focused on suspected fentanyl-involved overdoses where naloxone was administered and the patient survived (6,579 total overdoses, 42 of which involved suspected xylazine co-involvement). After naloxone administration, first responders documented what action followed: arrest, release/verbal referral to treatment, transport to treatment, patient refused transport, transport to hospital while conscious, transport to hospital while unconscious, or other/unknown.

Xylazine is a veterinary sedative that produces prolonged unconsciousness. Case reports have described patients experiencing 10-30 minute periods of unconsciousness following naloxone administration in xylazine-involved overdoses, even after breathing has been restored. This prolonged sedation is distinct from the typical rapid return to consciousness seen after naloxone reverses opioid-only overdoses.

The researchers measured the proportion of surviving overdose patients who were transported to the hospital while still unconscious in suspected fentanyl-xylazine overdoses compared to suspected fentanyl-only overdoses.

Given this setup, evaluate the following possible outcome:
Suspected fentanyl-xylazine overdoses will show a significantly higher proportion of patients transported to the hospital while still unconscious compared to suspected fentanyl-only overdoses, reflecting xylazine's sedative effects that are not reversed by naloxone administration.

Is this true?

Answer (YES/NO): YES